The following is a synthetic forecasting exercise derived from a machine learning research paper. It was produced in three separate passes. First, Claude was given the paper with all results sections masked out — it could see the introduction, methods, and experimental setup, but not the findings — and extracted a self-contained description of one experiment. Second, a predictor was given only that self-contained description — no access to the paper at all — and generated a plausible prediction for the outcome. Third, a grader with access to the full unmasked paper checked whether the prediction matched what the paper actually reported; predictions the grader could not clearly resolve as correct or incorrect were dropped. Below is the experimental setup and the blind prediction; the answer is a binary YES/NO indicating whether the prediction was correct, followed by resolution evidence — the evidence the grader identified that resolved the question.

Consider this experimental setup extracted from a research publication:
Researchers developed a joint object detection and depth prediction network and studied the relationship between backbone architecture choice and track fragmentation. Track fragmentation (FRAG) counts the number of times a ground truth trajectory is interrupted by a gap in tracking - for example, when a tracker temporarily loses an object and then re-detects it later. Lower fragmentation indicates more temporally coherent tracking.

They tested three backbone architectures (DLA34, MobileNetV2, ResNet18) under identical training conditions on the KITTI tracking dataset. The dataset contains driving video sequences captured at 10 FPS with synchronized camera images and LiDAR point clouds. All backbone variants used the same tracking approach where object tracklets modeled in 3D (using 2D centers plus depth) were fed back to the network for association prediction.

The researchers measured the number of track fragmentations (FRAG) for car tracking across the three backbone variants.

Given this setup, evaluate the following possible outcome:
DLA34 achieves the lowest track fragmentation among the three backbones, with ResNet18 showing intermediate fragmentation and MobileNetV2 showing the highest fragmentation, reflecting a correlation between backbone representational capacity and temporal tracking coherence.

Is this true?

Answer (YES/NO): YES